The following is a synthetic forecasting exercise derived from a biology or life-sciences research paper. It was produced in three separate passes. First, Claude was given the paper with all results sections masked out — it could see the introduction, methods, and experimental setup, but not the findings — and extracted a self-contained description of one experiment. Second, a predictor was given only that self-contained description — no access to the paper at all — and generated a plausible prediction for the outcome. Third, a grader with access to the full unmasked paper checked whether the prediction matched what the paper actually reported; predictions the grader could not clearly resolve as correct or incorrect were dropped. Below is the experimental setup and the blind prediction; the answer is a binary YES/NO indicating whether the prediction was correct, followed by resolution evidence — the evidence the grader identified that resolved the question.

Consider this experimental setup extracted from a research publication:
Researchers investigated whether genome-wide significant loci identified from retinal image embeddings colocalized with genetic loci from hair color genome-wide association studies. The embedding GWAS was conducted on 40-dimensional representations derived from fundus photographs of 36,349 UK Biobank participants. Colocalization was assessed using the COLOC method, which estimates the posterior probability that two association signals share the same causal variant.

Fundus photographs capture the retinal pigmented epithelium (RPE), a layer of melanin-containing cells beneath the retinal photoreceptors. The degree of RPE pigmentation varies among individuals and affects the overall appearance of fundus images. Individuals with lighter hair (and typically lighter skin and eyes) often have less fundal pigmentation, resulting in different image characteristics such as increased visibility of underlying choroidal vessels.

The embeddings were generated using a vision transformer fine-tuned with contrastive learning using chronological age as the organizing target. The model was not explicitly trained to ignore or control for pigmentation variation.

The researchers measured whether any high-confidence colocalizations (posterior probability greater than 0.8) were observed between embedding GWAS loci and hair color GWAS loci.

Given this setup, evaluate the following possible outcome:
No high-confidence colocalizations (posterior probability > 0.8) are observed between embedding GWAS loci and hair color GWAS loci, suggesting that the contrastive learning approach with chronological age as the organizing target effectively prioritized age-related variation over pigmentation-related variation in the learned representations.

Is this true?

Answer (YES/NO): NO